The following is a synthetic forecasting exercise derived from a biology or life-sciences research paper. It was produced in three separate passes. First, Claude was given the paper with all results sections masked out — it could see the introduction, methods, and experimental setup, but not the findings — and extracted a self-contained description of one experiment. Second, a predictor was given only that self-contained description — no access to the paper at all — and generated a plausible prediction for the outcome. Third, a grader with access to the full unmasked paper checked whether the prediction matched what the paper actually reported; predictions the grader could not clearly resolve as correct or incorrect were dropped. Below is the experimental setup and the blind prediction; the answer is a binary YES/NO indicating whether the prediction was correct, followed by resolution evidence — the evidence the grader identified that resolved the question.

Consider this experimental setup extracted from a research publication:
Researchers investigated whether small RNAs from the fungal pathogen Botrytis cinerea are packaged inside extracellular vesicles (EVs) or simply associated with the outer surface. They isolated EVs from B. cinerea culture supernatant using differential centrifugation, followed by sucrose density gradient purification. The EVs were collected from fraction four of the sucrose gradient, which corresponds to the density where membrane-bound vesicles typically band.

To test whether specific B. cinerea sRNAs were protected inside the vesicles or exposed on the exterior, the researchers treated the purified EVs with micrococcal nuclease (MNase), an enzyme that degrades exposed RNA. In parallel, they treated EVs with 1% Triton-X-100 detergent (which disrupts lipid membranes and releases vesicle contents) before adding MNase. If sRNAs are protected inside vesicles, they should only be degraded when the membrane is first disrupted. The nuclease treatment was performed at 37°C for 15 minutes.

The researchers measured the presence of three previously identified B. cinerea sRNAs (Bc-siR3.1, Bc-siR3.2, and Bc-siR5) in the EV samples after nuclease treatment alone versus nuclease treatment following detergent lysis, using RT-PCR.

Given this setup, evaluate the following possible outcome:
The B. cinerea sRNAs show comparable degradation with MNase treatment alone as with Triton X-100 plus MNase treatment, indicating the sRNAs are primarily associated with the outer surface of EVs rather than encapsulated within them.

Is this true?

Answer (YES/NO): NO